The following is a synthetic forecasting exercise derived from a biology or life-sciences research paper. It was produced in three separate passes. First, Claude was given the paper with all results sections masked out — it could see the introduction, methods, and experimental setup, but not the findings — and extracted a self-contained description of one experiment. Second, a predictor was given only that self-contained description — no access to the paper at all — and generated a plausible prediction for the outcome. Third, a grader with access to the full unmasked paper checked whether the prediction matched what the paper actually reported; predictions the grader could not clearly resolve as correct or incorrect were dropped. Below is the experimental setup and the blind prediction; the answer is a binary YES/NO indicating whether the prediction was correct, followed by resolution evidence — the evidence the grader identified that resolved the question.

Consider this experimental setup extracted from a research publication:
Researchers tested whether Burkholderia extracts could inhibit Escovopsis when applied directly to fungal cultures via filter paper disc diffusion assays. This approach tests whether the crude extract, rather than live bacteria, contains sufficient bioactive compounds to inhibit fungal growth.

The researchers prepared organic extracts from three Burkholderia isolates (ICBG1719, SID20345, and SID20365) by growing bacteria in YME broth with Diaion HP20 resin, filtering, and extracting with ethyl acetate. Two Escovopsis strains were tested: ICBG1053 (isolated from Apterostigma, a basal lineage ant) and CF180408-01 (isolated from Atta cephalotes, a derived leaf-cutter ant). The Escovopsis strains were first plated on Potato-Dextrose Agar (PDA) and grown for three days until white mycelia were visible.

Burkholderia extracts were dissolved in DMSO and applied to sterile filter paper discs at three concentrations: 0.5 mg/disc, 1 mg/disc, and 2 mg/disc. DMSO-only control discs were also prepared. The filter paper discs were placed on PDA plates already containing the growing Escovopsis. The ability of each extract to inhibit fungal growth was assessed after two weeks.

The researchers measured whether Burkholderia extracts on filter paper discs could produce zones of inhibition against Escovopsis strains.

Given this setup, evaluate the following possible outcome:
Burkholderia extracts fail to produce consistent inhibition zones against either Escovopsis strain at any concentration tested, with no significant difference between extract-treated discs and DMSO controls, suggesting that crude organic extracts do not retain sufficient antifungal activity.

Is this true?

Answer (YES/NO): NO